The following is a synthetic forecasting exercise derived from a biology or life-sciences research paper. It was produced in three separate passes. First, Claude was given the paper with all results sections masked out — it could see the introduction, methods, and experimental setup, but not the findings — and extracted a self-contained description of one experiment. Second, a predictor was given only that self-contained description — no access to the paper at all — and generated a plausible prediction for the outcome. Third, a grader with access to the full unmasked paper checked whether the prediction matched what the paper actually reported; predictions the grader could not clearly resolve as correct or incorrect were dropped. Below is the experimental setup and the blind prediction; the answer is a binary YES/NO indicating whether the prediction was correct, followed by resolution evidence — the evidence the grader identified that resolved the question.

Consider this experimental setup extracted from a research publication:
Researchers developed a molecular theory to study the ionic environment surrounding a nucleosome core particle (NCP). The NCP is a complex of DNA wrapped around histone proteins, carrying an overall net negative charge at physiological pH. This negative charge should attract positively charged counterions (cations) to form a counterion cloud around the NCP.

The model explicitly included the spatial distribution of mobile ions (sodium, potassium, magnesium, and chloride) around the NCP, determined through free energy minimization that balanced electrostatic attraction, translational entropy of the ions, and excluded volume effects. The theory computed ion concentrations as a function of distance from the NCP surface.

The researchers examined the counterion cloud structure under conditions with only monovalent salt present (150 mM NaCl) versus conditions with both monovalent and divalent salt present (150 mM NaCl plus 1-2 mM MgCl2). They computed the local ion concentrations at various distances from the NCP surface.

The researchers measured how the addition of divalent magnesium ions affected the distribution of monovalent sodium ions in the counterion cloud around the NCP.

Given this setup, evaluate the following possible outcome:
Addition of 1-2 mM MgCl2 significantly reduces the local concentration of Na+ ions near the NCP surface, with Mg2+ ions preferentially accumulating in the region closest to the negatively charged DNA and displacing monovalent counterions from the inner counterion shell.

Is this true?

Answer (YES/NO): YES